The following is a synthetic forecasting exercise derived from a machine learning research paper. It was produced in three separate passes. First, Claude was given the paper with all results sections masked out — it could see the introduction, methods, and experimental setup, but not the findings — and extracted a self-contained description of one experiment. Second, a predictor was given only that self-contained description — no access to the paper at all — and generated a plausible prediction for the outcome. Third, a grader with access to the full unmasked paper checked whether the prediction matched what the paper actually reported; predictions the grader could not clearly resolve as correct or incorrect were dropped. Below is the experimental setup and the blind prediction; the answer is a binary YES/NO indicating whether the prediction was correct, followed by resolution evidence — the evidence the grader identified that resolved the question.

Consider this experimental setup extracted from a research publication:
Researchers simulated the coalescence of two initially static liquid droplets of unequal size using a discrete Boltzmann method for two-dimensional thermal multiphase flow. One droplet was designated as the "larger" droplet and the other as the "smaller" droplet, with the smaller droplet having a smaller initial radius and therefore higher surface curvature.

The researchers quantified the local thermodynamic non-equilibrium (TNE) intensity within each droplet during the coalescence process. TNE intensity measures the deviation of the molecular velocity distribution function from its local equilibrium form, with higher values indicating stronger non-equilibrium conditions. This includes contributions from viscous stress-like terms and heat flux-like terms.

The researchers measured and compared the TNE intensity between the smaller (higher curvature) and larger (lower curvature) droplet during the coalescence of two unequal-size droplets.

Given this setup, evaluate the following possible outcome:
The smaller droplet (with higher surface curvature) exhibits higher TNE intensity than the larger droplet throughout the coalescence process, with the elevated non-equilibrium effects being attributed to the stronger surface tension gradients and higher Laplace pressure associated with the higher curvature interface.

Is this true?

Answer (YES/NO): NO